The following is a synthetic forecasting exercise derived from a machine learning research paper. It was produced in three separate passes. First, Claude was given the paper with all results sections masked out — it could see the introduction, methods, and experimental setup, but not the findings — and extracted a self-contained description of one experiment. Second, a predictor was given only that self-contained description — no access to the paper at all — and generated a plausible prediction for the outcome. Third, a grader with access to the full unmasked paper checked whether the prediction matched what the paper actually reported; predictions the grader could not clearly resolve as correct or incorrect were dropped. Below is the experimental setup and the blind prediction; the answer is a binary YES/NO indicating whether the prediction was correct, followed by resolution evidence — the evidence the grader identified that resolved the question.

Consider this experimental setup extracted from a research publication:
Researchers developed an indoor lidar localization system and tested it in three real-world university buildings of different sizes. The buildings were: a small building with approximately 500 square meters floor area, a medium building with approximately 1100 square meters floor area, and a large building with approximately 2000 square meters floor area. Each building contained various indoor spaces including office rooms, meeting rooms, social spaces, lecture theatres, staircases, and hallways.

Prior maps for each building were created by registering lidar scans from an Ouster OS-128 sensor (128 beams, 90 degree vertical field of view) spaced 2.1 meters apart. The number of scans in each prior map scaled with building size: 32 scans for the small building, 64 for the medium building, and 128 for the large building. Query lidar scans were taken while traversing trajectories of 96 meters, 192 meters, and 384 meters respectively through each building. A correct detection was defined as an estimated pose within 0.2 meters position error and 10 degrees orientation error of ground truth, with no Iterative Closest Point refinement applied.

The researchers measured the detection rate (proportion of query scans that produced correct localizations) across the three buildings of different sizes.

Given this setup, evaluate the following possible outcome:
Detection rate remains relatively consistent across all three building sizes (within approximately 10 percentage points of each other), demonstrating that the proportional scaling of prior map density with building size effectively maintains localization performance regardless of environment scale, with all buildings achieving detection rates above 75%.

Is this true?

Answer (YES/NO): NO